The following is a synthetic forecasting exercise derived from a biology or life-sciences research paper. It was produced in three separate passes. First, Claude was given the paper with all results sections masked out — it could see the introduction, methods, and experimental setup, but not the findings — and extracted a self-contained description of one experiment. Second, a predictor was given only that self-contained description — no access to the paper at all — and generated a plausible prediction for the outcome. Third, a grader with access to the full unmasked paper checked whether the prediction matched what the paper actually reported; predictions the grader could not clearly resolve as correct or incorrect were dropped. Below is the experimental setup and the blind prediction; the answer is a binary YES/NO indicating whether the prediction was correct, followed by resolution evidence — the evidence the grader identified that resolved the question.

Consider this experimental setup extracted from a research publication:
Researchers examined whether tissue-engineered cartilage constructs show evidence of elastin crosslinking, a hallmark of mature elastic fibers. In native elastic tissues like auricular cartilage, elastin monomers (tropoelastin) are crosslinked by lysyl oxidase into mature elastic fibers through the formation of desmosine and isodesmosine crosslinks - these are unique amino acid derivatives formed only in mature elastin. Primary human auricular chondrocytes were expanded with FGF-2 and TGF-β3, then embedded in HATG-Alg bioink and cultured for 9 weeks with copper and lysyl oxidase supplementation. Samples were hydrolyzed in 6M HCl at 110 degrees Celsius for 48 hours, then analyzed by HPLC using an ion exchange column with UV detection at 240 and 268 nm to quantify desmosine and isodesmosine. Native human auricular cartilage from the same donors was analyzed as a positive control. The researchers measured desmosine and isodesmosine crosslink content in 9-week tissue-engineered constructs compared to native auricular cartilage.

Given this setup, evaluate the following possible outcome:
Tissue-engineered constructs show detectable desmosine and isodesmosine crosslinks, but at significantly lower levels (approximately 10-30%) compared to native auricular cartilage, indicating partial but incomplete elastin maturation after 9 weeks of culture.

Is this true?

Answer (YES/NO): NO